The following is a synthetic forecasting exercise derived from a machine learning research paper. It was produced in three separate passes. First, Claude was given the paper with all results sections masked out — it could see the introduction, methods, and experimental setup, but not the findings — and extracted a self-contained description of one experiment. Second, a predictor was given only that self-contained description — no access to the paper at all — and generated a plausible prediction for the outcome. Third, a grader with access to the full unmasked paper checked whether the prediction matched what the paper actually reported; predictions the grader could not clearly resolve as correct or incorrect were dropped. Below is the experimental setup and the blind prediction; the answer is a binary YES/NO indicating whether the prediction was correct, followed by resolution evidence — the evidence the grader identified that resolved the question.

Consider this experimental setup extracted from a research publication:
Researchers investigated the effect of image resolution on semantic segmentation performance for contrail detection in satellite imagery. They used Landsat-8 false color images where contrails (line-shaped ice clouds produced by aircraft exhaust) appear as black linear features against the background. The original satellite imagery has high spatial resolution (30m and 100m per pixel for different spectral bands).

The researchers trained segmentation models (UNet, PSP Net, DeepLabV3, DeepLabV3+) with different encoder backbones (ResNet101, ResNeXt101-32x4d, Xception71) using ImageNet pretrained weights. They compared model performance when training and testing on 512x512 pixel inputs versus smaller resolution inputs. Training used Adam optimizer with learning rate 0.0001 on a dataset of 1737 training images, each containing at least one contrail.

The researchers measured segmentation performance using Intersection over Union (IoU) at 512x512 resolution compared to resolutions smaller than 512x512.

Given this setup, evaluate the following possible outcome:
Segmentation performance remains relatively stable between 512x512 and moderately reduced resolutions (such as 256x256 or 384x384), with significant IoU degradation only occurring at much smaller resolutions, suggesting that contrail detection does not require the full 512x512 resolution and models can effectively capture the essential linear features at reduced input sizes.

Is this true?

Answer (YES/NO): NO